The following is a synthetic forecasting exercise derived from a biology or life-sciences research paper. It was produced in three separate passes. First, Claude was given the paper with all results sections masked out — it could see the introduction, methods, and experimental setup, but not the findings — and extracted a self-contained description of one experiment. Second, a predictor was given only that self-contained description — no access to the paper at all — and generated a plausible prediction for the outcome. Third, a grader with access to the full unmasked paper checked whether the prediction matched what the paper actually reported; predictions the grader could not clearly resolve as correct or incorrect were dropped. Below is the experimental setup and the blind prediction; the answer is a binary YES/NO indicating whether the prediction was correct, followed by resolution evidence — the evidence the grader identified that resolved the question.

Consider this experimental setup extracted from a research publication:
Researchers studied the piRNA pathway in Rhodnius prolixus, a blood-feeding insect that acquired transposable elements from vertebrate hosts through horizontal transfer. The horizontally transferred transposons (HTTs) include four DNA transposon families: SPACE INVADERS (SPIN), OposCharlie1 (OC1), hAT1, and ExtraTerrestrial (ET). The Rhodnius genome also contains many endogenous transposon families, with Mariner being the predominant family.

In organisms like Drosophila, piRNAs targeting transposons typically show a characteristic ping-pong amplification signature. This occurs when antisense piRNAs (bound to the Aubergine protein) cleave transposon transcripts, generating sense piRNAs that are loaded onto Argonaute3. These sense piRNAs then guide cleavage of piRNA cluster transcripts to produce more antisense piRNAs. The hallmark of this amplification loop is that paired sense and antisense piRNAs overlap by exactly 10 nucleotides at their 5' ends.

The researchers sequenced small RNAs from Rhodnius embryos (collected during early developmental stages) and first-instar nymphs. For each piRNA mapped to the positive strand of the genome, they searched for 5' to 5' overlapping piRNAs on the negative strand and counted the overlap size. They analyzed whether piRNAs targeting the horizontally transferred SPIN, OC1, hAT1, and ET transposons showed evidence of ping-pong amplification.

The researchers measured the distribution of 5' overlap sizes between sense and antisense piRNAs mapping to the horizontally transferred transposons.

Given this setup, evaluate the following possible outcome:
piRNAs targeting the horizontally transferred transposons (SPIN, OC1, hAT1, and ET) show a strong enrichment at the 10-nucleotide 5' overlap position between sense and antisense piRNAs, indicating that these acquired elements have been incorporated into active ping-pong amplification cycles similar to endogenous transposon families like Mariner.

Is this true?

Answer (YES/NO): NO